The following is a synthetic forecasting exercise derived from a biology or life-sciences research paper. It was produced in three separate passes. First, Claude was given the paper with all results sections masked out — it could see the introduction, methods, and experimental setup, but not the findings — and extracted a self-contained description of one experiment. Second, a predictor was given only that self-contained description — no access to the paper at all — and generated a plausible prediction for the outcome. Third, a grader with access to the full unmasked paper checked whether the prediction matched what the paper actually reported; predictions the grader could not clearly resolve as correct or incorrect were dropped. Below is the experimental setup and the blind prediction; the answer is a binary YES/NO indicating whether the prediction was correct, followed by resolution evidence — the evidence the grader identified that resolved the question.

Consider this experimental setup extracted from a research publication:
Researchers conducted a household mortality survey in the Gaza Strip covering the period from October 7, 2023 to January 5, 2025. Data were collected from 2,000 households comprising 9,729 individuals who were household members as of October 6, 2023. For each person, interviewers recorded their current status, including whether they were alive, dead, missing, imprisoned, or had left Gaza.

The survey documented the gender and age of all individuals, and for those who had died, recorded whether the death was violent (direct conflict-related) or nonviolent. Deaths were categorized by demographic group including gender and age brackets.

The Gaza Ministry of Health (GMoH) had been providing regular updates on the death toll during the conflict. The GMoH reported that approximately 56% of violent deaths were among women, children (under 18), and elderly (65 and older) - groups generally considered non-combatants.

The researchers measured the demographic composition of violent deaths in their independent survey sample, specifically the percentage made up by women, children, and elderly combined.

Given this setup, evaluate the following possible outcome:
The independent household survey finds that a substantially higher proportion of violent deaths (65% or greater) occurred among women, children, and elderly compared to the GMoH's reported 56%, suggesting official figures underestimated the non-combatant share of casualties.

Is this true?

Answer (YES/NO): NO